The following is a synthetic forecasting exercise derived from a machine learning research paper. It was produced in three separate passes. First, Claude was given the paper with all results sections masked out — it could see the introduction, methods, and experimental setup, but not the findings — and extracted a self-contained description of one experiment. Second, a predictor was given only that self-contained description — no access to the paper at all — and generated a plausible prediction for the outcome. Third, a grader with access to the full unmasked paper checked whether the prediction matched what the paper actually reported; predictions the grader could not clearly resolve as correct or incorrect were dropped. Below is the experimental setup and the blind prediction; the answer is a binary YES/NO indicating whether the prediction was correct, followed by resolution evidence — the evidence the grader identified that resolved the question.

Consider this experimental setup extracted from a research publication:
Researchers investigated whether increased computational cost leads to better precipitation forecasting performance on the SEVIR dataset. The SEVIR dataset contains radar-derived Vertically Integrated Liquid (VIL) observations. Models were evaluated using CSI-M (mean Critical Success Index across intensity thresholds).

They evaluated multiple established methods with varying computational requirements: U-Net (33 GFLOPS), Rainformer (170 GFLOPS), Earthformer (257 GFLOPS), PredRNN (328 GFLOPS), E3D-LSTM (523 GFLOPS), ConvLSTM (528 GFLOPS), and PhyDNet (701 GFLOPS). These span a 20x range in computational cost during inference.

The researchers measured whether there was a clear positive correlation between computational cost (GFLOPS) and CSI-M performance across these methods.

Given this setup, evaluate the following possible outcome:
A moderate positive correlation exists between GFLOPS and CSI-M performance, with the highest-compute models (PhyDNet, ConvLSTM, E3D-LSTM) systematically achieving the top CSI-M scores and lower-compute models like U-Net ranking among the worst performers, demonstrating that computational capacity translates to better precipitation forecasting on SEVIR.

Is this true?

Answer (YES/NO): NO